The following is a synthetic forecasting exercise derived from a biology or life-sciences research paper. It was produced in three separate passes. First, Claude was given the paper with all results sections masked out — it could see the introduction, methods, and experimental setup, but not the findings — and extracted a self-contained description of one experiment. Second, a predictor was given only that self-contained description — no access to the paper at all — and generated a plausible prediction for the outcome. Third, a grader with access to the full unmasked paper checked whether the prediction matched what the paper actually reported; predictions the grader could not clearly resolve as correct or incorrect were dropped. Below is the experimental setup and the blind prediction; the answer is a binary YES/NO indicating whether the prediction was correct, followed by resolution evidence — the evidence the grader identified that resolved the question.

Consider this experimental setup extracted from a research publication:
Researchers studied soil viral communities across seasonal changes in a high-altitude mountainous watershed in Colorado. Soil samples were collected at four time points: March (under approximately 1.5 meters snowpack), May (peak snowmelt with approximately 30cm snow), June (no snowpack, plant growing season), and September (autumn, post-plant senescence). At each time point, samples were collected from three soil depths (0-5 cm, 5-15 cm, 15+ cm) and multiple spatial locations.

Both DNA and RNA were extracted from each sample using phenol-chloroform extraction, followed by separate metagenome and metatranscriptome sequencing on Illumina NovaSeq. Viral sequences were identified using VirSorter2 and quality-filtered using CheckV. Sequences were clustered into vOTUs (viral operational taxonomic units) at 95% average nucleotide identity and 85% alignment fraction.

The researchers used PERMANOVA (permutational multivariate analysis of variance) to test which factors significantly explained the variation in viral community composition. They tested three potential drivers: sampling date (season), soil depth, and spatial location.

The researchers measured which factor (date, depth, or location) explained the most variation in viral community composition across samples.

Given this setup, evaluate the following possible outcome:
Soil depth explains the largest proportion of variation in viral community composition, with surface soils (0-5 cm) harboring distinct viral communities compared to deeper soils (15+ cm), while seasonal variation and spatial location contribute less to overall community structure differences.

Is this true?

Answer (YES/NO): NO